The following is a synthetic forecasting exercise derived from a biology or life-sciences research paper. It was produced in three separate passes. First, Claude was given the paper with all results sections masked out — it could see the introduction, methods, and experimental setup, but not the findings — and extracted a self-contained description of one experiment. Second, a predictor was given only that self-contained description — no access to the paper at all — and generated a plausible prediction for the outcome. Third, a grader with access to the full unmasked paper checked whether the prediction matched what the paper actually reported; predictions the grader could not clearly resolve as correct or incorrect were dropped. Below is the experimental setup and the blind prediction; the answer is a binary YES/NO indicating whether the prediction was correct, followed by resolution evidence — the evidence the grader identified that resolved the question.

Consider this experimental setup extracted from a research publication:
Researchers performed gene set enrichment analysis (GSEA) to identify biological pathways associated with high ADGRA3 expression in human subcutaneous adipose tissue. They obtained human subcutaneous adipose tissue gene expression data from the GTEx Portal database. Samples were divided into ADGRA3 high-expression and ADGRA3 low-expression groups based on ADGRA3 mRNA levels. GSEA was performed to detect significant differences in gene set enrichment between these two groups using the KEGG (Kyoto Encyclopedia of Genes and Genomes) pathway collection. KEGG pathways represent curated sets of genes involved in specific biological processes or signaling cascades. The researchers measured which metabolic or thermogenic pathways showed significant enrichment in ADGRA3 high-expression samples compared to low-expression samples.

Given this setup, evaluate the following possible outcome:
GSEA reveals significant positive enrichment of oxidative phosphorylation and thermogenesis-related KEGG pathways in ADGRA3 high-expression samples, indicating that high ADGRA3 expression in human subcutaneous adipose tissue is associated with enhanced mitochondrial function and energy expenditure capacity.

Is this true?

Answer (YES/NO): NO